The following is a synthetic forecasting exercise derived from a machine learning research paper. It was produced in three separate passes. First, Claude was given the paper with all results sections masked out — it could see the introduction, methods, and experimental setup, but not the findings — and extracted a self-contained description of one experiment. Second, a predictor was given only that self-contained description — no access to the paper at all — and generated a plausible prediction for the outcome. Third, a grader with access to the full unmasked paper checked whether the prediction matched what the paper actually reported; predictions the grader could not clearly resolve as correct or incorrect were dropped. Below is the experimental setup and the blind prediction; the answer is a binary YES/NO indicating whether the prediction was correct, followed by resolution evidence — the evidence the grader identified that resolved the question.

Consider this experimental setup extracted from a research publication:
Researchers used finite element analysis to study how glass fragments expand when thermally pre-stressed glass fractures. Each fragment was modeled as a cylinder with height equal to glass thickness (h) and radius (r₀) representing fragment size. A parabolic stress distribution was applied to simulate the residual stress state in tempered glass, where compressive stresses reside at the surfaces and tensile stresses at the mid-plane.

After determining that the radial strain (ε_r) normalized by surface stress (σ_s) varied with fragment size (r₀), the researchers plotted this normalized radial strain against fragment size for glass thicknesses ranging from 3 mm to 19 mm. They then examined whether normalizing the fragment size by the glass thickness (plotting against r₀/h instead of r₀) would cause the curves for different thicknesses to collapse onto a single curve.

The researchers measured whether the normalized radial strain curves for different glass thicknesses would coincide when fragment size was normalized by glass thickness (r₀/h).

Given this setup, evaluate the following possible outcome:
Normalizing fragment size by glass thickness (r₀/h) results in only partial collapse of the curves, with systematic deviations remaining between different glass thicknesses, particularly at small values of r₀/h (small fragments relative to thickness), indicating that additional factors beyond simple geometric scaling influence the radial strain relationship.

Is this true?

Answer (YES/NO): NO